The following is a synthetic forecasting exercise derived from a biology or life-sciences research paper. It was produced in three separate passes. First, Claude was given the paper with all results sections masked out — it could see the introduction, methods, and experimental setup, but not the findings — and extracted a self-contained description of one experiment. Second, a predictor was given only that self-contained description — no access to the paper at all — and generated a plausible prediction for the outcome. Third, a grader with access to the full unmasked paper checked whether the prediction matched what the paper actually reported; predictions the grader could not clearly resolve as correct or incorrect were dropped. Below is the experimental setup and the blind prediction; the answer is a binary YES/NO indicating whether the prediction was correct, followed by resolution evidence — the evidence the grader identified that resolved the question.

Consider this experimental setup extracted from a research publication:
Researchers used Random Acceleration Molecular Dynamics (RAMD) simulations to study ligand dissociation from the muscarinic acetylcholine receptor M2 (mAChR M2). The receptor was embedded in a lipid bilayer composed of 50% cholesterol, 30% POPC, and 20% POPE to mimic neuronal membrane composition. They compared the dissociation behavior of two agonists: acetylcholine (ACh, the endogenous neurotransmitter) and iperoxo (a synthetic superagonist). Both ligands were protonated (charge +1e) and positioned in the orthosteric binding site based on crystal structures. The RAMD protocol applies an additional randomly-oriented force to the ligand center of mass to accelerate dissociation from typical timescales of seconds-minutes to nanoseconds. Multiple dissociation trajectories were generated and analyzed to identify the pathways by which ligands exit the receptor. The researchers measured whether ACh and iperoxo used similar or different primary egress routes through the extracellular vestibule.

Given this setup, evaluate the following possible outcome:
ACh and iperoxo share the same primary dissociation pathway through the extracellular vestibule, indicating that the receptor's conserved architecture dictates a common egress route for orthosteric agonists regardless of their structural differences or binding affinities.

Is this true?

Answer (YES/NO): YES